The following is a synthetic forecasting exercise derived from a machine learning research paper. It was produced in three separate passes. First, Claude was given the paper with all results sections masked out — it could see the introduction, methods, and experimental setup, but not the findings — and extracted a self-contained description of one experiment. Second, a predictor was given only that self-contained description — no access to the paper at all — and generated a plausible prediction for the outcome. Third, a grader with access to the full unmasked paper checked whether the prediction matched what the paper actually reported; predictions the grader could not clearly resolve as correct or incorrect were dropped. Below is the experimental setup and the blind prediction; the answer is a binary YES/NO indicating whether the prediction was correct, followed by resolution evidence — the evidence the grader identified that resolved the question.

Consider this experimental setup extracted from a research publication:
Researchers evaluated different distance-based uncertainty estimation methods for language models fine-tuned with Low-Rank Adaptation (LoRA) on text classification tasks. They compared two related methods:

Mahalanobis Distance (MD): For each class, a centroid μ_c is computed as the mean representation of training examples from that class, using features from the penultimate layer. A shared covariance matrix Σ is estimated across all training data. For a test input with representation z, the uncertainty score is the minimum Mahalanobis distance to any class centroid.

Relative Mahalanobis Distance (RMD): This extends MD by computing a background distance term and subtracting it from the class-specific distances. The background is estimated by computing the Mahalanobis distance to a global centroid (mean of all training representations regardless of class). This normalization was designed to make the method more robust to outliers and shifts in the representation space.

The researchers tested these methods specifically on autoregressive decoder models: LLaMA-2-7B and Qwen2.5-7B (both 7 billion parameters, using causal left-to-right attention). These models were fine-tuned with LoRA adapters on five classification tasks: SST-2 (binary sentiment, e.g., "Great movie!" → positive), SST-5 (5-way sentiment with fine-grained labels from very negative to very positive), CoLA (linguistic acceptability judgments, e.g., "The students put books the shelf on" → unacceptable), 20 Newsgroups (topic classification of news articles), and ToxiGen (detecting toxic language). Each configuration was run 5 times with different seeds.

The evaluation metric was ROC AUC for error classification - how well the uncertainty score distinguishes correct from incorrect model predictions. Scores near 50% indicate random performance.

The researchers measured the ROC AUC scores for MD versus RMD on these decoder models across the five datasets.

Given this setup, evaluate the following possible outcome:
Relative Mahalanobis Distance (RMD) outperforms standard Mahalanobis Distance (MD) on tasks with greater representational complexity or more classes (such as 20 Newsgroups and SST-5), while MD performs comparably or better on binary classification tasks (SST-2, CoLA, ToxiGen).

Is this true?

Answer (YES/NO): NO